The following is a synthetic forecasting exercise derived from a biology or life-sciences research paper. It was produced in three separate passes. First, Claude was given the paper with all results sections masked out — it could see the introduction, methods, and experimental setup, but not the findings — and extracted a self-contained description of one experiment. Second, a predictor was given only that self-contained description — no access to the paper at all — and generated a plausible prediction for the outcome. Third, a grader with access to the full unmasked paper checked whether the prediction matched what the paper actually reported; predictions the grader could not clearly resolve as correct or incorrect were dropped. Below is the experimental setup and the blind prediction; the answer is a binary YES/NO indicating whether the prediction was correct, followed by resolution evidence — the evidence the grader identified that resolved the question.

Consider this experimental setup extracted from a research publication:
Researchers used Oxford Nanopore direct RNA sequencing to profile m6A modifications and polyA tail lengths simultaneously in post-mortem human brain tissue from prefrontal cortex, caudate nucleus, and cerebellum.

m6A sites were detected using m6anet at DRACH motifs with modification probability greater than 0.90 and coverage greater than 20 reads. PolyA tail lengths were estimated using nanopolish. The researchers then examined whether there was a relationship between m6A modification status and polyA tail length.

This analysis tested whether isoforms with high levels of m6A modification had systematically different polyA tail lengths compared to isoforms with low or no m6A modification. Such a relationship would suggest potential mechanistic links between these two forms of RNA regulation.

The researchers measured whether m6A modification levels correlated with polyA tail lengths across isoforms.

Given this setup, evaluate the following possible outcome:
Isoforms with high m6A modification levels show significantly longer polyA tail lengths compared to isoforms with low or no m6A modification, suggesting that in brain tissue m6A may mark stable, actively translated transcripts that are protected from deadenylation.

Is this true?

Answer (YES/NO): YES